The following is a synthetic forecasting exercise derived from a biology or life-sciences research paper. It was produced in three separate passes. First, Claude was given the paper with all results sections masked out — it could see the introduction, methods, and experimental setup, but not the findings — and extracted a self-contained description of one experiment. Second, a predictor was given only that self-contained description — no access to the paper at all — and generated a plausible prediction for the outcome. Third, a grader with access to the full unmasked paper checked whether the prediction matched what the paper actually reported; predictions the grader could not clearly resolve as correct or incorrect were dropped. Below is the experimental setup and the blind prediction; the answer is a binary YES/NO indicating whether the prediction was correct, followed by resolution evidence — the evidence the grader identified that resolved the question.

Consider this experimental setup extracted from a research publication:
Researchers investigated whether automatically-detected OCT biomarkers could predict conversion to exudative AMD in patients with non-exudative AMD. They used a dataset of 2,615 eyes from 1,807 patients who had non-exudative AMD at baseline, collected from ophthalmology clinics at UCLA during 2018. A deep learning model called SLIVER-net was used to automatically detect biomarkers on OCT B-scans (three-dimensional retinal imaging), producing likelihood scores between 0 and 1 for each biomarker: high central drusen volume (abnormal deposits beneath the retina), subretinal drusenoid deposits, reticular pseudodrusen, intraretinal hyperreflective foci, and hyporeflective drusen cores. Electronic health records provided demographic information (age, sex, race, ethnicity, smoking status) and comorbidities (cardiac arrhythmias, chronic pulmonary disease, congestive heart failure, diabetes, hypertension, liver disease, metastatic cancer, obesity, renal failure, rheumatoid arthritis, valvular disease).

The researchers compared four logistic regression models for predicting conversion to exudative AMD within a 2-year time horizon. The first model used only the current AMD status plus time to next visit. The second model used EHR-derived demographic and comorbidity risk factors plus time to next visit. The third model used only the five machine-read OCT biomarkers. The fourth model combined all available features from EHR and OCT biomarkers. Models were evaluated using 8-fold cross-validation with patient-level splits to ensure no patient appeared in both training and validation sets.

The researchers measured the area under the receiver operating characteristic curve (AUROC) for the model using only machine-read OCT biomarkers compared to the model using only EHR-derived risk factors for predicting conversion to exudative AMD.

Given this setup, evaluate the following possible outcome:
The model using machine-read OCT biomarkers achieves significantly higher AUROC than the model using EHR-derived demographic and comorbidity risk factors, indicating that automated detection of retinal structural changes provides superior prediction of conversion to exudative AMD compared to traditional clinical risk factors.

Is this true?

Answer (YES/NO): YES